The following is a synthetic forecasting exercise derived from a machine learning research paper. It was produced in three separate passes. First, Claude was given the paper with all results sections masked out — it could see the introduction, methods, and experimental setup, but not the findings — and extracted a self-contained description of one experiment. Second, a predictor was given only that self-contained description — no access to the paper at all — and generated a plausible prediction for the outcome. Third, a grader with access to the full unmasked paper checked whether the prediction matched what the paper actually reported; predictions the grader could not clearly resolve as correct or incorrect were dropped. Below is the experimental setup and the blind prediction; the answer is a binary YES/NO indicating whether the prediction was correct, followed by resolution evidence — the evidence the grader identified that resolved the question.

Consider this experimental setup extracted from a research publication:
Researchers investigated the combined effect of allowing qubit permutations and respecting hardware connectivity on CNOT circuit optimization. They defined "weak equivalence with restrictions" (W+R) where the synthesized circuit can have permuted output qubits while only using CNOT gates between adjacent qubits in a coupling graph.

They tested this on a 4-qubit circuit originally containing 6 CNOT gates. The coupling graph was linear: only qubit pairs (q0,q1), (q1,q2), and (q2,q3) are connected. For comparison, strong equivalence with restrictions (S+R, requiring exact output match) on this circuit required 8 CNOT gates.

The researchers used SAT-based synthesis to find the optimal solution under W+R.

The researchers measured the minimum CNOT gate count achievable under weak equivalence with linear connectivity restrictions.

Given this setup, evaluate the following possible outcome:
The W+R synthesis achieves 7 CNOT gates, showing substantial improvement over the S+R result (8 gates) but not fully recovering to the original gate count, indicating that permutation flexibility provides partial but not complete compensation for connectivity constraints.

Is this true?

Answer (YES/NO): NO